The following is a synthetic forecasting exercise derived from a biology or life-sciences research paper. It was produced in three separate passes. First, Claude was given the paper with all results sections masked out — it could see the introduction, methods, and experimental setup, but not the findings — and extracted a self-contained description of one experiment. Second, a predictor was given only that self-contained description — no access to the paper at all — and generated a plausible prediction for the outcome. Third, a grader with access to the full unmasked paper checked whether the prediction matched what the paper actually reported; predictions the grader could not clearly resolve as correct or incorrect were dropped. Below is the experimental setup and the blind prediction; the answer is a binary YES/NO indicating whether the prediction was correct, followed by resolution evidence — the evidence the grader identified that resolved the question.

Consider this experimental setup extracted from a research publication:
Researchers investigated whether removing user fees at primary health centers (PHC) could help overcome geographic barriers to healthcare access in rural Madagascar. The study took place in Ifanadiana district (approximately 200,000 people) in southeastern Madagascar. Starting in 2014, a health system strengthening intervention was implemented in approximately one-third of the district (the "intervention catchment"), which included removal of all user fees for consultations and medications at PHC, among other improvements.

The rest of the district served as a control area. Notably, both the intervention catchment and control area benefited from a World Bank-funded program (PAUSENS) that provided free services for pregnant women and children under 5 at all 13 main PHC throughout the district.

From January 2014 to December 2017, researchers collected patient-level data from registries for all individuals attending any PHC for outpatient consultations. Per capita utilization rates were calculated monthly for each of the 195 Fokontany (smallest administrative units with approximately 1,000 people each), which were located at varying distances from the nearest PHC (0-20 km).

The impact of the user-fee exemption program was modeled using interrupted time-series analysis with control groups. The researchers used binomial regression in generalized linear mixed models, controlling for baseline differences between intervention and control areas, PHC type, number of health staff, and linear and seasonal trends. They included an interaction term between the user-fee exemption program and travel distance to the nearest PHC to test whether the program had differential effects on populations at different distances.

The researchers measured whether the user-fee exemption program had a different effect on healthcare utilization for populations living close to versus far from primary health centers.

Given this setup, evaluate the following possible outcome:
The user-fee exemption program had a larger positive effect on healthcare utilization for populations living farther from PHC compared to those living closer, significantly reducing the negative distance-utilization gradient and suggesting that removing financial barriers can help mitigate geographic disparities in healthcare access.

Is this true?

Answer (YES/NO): NO